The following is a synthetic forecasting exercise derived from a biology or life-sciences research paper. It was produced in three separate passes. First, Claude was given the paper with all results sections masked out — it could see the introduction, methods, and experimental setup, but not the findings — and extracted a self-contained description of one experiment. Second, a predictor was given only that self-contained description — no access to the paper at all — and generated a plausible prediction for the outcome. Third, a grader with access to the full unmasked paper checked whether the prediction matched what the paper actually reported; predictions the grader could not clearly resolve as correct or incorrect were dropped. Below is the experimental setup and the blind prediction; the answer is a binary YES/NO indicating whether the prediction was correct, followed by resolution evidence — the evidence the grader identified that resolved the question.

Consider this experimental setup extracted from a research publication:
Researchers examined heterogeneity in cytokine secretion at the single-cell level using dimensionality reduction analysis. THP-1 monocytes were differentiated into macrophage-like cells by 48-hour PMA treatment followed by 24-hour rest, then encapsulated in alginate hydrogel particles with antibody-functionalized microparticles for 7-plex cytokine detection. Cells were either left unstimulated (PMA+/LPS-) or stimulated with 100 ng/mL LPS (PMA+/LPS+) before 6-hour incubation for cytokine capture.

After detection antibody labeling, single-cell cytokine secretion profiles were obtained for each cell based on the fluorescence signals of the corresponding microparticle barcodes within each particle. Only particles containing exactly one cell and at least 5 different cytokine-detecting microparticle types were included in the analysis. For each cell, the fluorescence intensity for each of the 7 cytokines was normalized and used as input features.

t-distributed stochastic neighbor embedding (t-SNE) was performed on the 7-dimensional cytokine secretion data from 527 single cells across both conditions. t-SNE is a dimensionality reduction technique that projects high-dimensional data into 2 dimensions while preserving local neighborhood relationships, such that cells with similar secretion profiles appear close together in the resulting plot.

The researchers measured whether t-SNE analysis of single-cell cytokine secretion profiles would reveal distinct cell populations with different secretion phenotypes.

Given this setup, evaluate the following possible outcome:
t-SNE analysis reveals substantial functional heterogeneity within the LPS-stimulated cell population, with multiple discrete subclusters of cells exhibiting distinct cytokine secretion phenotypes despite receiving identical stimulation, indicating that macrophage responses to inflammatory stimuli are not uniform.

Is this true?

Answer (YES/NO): YES